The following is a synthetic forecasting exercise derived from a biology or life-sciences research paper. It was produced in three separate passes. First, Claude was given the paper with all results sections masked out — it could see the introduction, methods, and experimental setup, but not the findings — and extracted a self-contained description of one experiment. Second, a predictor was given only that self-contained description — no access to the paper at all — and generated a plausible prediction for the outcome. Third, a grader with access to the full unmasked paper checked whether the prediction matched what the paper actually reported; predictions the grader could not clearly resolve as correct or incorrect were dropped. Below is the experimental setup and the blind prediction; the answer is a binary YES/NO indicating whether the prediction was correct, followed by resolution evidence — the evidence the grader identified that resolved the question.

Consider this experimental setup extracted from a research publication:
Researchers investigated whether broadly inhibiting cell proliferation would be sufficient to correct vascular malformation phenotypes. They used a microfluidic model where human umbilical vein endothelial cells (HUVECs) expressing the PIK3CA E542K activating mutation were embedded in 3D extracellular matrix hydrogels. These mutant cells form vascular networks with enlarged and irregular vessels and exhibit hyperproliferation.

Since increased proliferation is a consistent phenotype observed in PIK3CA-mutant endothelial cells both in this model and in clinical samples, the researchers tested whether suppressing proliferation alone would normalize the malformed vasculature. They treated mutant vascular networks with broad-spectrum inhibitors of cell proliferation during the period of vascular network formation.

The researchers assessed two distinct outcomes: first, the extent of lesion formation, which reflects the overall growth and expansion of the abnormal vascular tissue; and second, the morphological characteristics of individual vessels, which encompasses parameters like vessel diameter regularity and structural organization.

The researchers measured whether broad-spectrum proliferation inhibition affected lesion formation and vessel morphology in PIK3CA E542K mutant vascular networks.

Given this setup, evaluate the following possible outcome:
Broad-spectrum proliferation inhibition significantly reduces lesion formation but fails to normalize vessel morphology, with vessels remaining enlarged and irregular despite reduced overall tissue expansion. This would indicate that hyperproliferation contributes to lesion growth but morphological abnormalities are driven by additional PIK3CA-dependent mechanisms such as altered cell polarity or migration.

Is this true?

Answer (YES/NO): YES